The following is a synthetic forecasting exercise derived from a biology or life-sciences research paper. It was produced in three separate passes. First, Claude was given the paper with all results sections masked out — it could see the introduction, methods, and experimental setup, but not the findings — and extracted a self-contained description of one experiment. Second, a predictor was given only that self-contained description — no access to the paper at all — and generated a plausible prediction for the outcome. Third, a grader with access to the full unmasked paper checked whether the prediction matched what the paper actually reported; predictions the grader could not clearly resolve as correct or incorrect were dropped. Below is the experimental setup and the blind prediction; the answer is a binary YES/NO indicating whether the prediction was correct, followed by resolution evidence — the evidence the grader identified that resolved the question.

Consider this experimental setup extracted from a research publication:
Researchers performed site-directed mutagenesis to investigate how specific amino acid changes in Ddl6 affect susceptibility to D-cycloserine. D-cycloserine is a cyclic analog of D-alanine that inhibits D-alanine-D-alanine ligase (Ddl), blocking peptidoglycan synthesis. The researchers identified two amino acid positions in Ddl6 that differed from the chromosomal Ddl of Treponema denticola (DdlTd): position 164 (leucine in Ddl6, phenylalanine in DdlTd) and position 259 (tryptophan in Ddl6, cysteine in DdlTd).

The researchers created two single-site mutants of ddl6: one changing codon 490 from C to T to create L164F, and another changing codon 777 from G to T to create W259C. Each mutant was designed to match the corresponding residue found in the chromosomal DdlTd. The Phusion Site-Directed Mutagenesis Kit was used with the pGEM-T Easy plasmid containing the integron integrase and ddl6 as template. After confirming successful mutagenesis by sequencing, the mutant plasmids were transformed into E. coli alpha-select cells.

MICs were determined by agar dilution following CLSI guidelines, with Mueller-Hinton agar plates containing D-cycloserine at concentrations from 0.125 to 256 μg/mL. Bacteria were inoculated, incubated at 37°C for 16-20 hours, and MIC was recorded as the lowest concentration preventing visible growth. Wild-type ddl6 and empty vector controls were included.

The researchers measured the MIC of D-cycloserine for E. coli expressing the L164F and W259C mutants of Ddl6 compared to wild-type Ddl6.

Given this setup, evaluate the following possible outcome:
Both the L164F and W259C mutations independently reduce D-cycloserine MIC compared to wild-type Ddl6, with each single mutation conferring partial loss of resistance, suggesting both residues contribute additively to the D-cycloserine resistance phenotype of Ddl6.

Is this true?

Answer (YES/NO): NO